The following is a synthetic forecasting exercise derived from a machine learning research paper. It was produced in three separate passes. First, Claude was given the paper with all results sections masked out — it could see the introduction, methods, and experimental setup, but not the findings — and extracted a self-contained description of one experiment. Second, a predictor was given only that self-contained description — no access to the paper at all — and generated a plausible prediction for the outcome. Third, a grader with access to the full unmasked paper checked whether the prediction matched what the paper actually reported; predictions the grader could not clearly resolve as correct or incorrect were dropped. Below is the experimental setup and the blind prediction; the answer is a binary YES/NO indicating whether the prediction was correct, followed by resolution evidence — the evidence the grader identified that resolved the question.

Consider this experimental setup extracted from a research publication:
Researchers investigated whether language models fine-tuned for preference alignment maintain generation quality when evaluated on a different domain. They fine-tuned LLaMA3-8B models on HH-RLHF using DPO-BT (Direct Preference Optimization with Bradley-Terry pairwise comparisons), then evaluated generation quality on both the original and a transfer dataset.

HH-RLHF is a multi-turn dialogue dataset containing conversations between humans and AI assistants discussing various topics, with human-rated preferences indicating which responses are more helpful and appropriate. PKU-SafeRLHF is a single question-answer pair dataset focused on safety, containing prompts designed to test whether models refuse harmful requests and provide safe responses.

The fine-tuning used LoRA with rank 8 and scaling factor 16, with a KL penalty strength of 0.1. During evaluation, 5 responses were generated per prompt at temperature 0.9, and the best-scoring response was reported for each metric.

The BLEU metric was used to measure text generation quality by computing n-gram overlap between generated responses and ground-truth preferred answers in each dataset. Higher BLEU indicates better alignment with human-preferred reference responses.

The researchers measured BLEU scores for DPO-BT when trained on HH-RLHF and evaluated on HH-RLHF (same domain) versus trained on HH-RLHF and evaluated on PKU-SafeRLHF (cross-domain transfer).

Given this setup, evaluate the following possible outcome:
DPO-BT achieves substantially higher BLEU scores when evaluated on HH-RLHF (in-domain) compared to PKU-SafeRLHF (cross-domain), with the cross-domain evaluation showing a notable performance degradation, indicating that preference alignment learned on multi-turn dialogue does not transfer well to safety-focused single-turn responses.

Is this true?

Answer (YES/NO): NO